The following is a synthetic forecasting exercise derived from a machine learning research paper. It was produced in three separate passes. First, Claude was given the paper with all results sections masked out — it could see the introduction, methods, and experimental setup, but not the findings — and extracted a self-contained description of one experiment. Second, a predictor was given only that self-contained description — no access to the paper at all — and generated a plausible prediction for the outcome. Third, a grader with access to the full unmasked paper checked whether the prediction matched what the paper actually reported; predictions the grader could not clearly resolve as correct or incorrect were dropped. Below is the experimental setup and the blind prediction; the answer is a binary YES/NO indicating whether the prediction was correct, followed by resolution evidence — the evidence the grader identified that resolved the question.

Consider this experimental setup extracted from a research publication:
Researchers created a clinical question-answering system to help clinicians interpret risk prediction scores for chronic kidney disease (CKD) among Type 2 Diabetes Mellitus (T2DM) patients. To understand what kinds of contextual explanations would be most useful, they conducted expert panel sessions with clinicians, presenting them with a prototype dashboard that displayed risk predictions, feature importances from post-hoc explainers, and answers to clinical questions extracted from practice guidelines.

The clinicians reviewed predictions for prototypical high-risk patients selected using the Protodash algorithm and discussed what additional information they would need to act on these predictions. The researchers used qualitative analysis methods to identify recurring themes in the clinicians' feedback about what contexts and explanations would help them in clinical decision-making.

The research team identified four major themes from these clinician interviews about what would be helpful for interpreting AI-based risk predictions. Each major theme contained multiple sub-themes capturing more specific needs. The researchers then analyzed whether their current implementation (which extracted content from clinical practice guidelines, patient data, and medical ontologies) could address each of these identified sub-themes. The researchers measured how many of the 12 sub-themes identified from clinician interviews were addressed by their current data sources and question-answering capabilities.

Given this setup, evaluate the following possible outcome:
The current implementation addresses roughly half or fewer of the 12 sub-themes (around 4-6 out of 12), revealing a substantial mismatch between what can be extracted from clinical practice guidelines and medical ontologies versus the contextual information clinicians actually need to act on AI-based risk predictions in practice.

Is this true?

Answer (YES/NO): YES